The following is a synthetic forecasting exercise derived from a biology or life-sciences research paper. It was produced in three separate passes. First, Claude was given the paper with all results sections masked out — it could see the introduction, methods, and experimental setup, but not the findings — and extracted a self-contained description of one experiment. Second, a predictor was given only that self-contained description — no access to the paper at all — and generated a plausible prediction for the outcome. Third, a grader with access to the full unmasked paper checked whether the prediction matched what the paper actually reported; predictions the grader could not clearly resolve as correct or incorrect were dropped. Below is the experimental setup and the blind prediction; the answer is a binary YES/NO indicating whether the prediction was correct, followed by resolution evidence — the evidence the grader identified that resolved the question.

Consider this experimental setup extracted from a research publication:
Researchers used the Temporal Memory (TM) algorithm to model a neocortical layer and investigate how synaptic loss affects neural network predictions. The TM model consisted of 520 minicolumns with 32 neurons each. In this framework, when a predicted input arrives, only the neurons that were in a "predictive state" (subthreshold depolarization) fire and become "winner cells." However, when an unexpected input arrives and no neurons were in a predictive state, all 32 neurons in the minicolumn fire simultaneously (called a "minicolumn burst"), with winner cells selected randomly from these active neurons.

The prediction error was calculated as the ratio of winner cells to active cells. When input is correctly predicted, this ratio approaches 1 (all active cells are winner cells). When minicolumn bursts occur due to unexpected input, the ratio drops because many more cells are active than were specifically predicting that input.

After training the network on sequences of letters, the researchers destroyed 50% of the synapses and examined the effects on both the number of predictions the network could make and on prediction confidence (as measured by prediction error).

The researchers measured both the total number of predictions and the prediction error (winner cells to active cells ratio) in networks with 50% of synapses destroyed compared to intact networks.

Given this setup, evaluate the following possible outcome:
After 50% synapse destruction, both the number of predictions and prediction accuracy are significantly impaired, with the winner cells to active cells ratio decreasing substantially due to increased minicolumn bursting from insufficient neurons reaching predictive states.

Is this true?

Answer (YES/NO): NO